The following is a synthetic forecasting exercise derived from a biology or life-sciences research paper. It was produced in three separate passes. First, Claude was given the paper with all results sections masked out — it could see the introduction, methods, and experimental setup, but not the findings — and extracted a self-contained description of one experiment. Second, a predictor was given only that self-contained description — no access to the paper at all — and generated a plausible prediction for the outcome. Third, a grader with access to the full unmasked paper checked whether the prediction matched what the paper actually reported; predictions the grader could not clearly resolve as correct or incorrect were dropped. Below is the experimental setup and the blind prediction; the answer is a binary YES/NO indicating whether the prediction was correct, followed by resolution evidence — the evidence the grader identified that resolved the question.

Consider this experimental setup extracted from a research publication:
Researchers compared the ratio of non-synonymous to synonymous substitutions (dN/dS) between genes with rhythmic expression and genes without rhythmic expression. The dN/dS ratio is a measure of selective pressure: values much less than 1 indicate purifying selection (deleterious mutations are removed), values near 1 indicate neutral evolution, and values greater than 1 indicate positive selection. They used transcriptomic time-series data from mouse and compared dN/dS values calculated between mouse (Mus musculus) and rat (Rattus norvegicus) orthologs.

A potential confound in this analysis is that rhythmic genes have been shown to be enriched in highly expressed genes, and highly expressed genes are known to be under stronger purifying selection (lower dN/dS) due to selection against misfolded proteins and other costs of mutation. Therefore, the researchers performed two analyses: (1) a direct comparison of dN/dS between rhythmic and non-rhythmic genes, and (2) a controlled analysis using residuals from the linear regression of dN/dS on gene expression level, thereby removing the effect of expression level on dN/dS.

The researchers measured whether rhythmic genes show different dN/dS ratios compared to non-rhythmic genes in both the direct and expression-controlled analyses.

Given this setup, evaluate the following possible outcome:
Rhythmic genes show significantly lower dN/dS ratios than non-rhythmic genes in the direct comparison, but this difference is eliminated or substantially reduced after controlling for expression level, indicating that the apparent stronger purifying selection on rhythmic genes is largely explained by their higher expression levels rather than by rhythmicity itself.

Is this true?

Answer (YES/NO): NO